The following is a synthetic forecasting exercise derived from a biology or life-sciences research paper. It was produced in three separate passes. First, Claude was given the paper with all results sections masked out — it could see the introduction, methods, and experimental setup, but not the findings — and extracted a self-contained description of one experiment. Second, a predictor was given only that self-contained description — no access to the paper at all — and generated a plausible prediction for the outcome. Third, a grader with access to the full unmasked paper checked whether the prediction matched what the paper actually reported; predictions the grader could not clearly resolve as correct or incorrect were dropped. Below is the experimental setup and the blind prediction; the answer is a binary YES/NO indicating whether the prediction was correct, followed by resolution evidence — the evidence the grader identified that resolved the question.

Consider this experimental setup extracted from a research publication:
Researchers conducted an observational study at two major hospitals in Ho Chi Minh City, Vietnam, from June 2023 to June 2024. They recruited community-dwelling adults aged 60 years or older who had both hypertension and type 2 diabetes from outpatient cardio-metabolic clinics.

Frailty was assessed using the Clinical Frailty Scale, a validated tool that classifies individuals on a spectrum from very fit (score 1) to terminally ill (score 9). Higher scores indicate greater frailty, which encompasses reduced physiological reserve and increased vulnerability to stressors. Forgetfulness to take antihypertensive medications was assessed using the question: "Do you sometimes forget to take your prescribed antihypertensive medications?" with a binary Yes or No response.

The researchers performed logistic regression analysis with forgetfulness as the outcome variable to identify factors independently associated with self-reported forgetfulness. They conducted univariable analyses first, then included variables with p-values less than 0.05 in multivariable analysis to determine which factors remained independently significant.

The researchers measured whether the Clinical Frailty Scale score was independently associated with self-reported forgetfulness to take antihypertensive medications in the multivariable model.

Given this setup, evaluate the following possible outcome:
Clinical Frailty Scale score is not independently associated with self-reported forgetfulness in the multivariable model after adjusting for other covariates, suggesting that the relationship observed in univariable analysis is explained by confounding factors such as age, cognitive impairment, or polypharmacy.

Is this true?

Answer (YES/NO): NO